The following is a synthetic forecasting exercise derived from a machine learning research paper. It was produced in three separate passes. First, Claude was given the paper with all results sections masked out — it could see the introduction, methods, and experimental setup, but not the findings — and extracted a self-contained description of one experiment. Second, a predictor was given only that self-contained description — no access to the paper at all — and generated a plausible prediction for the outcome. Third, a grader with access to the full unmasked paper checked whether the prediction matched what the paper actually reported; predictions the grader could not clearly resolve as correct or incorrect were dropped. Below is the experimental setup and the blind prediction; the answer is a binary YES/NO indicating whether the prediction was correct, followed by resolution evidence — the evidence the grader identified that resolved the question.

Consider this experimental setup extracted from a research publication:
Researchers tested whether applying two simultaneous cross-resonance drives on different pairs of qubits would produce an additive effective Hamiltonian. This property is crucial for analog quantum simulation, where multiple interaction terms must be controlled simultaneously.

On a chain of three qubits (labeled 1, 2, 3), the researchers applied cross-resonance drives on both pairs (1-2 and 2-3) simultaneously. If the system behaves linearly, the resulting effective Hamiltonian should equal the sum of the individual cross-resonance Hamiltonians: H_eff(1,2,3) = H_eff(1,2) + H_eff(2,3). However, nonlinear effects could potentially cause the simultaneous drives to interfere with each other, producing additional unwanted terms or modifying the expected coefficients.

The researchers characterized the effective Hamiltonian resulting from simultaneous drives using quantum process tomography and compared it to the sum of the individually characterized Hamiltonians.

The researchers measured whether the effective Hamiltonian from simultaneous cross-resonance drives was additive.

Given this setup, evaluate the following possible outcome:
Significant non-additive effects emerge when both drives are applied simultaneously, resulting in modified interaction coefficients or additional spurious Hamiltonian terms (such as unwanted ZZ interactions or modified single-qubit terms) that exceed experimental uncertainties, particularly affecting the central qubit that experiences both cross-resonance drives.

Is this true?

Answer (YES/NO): NO